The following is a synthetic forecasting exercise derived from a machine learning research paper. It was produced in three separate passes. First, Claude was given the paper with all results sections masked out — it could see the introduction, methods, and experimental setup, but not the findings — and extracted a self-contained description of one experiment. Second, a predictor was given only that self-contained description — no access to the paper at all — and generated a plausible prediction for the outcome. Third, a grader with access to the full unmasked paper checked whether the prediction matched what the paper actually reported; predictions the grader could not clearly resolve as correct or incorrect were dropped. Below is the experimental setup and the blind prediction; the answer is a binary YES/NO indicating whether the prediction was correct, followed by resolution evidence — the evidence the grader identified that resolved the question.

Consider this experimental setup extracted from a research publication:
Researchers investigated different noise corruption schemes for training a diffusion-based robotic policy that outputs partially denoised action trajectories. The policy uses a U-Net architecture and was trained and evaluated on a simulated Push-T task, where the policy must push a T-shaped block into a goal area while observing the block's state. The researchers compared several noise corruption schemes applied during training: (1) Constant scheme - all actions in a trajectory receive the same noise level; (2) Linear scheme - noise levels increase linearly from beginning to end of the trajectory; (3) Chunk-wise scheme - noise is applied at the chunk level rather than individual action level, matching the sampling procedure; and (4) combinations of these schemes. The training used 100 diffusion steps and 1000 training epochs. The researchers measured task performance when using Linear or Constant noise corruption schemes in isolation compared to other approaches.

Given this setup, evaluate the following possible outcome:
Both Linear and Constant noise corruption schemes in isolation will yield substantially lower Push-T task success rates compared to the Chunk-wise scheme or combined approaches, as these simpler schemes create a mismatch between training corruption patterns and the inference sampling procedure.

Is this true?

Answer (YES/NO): YES